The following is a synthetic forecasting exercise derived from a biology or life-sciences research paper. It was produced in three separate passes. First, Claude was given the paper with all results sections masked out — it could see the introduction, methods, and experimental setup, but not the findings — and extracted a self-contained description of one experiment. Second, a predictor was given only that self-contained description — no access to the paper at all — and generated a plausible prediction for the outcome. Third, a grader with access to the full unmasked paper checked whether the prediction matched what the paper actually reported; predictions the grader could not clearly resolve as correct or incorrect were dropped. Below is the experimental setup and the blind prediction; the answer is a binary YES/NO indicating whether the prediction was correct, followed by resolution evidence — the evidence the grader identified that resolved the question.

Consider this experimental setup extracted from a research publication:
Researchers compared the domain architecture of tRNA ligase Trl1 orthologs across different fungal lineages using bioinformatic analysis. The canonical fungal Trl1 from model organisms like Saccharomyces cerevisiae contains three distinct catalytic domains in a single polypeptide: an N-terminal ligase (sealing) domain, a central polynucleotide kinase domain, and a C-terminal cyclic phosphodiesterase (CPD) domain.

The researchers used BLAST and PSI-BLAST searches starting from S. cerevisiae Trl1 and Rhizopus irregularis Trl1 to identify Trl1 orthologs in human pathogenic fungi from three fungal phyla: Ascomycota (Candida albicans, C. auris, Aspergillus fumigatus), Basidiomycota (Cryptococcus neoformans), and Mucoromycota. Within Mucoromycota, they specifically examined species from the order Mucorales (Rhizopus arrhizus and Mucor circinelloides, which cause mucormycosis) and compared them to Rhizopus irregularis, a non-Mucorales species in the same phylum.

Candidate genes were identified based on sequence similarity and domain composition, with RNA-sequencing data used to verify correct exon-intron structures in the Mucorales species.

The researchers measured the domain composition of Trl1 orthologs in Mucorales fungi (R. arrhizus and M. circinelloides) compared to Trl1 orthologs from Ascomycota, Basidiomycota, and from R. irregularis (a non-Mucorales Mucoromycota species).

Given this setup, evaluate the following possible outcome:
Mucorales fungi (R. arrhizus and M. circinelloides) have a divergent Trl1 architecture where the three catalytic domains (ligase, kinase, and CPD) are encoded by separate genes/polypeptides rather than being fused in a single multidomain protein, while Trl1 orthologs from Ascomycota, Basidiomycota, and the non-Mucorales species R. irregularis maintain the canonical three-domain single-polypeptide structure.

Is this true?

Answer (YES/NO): NO